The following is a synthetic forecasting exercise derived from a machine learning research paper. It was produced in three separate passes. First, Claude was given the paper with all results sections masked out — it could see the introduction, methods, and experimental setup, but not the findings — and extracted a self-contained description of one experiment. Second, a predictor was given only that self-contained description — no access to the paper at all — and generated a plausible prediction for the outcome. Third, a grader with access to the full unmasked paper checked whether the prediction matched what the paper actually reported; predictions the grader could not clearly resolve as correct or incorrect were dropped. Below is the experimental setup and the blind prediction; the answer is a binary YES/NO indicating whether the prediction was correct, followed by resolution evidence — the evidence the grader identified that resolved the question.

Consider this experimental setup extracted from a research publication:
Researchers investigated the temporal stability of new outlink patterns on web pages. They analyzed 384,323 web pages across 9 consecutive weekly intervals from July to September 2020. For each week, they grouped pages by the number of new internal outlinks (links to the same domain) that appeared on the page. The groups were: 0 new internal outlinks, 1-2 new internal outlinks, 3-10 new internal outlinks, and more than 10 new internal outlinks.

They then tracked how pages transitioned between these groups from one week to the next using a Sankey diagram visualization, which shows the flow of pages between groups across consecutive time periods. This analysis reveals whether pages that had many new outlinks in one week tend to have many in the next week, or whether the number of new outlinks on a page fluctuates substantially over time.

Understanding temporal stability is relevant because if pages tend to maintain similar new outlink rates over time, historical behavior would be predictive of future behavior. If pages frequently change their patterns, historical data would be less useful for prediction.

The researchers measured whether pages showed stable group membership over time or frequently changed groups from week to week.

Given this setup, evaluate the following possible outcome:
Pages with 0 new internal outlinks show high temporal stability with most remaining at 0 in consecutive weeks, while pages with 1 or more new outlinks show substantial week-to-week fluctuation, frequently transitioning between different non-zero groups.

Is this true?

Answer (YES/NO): NO